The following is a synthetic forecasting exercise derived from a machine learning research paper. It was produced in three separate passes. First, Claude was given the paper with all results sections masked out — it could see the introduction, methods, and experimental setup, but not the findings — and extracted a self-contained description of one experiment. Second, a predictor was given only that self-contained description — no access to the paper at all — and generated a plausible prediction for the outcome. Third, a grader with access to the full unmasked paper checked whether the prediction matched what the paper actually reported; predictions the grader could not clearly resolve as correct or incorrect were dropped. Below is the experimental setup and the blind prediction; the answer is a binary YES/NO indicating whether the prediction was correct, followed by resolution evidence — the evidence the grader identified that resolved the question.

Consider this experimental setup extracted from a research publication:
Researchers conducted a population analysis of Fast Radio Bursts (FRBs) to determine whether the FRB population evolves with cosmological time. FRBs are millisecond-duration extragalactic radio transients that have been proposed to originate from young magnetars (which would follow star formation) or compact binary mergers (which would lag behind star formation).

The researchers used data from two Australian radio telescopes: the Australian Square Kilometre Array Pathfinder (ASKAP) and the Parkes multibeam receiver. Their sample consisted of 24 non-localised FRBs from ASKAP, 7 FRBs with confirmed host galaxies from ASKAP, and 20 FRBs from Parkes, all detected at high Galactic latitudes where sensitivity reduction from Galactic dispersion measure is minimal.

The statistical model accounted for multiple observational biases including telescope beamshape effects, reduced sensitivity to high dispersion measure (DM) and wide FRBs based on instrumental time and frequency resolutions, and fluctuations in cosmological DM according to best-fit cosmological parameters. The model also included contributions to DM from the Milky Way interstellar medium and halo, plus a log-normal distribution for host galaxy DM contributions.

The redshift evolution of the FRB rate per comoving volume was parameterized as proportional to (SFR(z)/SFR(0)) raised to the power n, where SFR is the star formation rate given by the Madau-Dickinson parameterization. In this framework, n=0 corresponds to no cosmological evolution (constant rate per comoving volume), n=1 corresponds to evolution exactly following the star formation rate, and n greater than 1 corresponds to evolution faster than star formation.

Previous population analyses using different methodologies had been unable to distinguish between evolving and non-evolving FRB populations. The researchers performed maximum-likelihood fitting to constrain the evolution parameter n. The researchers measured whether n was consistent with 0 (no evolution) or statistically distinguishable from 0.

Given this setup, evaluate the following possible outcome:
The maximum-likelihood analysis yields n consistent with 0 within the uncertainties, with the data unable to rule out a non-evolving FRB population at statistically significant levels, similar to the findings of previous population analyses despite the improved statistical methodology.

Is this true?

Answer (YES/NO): NO